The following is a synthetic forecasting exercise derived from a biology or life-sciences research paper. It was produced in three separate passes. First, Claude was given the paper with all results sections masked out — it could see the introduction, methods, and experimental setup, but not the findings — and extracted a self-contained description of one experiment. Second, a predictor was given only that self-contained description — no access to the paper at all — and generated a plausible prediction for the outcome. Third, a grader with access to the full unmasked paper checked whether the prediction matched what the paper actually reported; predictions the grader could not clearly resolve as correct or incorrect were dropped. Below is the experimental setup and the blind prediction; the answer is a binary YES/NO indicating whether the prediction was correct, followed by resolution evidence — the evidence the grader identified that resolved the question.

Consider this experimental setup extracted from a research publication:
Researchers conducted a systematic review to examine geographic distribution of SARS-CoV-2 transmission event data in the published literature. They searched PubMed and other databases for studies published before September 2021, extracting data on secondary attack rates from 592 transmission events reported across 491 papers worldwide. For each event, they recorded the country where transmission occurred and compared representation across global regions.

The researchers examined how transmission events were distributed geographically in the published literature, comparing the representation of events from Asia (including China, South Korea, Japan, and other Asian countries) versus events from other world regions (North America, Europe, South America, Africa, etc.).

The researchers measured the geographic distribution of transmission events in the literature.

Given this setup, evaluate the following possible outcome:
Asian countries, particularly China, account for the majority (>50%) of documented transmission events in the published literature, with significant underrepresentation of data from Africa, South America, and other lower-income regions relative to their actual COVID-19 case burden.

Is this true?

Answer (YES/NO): NO